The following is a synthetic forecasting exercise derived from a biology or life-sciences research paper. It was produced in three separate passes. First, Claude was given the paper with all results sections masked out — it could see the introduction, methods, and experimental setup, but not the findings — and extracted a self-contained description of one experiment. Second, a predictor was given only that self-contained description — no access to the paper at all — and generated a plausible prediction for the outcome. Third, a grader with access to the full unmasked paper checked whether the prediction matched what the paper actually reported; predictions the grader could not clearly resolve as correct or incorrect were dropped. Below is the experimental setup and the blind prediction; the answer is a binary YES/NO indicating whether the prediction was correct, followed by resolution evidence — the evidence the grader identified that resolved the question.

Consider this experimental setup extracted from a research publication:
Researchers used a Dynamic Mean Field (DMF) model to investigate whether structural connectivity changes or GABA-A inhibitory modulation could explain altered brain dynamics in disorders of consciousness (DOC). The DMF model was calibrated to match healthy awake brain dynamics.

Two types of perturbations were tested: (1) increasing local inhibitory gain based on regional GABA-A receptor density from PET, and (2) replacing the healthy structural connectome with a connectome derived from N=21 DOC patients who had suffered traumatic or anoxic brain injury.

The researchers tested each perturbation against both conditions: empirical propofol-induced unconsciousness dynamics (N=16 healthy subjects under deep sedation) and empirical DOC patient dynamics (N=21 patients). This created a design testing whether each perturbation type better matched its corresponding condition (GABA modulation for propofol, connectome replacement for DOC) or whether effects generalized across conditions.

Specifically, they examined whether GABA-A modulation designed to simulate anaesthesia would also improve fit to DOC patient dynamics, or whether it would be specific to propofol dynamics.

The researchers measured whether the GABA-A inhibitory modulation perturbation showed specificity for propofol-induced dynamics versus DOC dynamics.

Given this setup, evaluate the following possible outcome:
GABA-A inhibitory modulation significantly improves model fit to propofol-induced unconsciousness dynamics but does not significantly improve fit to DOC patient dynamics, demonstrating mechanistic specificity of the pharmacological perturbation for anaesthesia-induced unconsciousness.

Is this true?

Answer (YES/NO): NO